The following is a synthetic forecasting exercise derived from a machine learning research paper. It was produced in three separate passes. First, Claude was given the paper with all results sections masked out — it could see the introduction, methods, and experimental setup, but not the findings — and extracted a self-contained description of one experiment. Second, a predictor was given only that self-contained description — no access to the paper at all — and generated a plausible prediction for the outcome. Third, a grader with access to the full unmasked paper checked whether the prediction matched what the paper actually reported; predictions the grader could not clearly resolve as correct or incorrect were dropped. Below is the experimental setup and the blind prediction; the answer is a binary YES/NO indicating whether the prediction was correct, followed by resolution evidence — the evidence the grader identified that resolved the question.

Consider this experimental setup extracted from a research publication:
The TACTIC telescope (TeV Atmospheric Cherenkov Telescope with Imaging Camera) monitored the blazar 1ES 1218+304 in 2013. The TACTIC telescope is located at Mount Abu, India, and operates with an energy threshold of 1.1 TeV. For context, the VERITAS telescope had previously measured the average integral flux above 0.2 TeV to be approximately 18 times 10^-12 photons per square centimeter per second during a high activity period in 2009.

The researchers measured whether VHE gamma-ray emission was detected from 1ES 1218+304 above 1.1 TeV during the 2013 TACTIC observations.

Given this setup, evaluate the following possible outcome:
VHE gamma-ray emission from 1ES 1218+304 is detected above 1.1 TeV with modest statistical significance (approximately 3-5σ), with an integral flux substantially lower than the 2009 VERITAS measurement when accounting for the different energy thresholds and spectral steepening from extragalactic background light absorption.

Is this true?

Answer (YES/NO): NO